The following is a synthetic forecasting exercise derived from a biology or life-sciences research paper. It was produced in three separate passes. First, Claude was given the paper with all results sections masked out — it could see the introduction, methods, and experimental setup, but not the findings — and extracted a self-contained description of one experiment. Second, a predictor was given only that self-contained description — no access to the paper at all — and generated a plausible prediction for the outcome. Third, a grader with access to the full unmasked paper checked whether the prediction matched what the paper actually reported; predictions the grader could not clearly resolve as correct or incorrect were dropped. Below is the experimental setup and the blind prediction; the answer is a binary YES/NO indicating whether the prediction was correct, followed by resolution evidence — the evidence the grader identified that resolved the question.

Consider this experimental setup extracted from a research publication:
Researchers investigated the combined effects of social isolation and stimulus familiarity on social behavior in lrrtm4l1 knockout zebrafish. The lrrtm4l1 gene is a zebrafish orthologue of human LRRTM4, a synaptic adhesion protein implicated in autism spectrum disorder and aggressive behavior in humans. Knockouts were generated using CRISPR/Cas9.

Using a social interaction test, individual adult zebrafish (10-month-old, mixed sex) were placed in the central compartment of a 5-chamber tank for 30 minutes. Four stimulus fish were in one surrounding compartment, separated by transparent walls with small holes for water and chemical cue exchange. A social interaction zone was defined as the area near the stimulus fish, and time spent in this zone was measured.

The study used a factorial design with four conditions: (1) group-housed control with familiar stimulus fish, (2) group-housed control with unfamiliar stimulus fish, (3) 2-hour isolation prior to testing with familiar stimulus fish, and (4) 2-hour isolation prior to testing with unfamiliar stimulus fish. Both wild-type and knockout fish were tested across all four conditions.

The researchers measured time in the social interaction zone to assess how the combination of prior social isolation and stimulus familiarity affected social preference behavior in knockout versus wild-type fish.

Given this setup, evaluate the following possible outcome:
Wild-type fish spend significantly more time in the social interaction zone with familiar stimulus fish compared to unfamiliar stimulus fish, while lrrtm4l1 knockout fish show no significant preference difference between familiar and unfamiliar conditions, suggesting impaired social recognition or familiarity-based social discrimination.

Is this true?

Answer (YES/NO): NO